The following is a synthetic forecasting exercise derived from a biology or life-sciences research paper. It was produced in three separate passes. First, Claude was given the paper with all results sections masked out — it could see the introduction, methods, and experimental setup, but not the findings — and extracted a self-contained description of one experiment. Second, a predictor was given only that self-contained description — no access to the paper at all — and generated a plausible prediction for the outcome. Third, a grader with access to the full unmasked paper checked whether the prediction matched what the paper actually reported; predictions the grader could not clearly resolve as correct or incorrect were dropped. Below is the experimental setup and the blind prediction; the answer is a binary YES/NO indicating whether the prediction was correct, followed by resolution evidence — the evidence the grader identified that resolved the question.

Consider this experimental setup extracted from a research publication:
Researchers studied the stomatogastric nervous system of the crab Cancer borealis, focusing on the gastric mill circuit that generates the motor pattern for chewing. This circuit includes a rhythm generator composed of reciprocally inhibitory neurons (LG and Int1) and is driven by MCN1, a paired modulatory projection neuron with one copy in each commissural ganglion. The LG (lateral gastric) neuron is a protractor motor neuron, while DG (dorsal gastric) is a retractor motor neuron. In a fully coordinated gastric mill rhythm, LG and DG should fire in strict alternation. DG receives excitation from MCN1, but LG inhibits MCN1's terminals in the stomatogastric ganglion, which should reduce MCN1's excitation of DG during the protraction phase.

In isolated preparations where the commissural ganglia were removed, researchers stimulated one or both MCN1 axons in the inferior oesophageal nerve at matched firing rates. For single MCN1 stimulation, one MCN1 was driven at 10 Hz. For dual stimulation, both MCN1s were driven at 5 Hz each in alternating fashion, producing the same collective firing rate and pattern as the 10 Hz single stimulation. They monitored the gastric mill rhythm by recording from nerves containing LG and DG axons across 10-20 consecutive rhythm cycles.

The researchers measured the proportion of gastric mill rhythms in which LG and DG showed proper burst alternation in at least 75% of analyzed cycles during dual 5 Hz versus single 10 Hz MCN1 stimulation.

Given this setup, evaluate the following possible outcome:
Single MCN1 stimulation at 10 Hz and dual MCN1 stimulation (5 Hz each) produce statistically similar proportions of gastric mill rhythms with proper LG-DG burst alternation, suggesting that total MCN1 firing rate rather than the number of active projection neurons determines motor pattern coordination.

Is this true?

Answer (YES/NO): NO